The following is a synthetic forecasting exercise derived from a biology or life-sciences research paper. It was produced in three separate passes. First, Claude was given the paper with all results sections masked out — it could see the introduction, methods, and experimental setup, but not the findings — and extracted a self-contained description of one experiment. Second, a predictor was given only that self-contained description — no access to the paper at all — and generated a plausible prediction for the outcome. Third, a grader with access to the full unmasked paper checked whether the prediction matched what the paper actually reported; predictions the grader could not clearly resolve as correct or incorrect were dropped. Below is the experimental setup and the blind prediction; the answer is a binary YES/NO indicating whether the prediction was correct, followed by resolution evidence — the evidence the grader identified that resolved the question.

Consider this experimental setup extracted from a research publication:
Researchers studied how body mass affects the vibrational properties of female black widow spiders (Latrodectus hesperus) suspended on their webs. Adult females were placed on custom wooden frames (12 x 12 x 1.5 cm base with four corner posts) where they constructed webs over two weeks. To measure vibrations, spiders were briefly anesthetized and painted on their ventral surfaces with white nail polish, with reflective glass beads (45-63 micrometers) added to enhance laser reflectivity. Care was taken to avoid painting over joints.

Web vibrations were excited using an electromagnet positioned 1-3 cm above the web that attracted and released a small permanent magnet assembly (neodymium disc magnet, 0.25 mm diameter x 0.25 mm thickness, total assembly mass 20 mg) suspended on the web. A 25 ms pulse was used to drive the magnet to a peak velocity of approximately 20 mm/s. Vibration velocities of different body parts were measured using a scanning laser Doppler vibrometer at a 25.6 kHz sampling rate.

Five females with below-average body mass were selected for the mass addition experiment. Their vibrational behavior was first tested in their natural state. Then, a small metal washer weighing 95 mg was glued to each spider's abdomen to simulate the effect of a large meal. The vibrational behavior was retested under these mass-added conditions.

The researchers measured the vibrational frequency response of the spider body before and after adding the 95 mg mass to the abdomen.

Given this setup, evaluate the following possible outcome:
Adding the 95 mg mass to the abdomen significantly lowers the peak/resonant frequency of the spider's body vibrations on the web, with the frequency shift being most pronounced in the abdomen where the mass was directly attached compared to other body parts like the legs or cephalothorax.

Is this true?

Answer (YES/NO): NO